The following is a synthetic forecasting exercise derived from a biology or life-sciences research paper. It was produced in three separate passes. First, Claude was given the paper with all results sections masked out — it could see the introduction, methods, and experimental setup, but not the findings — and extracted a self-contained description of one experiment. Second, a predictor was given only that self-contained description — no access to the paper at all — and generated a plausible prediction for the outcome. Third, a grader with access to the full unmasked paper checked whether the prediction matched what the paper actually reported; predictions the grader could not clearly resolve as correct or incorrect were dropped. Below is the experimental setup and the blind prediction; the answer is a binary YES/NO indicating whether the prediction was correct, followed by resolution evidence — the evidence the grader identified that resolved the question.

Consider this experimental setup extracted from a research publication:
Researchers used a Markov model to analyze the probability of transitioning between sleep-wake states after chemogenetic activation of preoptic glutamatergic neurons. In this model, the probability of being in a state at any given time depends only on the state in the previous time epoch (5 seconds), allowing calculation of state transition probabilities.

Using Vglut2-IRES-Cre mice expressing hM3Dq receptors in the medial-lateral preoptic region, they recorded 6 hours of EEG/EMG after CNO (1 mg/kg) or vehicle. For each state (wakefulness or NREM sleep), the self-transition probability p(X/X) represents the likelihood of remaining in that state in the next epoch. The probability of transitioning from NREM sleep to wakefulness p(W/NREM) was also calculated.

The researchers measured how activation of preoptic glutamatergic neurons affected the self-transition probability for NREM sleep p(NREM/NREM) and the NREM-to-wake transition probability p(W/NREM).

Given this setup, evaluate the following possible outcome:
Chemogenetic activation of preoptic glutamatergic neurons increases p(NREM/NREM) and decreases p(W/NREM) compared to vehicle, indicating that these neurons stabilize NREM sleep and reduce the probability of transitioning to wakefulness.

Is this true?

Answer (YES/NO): NO